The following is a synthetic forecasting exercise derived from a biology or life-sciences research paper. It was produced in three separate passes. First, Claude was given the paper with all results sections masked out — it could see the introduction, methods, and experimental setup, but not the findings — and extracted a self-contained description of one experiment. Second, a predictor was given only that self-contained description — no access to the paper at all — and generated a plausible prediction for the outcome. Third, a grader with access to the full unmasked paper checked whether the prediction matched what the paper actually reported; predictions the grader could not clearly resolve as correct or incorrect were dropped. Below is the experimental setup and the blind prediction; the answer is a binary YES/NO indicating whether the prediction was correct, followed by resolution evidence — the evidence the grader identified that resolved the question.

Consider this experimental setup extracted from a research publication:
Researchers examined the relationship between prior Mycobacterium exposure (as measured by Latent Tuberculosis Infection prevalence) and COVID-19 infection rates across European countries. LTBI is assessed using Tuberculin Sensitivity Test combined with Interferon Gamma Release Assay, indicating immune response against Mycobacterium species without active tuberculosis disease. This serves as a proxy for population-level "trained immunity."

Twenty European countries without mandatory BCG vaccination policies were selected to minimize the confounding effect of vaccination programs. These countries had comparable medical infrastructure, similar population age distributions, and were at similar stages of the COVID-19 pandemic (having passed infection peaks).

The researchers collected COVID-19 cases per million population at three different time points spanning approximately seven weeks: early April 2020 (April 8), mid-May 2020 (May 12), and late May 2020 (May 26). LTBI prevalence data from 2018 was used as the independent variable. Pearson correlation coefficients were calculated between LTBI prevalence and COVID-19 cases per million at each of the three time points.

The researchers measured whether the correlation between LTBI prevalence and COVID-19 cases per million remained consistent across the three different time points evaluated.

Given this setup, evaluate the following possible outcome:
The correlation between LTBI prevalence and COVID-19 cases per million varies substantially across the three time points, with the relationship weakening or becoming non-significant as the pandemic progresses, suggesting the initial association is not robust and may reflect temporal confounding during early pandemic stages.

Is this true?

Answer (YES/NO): NO